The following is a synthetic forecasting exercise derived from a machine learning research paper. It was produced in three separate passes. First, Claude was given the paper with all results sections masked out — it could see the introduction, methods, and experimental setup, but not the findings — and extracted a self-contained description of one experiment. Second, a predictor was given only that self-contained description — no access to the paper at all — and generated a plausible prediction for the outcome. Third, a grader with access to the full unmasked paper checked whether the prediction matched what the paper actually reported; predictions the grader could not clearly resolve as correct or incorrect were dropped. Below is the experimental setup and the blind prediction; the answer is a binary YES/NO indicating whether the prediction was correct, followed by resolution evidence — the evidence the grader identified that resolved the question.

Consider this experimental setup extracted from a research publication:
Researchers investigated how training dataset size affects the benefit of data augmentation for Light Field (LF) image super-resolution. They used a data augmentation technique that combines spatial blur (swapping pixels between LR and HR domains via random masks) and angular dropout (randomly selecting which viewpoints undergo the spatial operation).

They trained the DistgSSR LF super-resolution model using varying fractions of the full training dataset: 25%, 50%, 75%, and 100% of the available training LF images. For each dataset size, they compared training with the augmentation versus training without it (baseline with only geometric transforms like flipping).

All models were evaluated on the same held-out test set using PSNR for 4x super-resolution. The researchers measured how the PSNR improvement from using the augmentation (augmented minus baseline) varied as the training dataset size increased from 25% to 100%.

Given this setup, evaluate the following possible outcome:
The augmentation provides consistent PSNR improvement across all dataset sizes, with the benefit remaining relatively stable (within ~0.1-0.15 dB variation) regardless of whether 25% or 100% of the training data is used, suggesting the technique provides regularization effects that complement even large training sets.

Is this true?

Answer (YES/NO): NO